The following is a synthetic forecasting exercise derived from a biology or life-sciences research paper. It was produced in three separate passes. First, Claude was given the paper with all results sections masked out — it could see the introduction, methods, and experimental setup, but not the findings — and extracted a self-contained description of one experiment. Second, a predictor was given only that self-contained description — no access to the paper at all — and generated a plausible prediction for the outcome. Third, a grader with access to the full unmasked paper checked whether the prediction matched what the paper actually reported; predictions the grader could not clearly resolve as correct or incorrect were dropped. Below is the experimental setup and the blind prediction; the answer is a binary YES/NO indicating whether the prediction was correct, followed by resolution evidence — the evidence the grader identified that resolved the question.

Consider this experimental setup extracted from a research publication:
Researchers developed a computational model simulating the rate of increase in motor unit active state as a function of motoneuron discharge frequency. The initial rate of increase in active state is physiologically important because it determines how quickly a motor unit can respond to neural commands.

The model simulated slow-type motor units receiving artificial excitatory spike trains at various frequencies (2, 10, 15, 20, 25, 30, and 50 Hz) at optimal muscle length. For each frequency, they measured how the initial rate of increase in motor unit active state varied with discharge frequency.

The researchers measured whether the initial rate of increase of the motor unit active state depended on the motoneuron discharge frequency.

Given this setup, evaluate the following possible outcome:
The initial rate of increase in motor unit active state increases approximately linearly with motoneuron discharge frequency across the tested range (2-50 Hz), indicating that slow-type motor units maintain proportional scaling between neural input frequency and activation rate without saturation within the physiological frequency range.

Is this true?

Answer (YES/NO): NO